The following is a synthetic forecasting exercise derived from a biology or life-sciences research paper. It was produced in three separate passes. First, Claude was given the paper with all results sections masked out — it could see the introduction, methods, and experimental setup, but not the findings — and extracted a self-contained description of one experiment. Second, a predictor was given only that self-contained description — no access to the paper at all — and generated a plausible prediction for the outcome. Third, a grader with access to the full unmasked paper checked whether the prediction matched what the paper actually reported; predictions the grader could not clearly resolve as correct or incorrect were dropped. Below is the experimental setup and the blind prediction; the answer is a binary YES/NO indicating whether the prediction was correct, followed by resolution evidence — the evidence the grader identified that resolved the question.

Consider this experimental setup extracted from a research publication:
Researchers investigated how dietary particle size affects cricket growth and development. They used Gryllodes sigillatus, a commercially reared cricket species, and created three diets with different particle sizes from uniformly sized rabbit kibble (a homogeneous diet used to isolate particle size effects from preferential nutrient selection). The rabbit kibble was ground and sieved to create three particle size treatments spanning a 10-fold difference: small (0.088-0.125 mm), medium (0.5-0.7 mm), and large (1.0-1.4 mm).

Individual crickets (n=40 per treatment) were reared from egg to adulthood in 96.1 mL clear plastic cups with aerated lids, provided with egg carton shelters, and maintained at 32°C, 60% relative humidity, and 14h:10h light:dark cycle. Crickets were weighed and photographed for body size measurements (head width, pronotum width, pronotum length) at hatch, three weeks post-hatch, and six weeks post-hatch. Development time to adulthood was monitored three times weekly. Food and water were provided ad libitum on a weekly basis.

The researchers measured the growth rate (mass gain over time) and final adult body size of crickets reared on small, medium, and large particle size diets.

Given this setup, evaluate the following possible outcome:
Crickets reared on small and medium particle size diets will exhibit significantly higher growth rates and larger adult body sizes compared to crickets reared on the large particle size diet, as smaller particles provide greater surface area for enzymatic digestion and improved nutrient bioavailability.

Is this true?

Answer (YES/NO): NO